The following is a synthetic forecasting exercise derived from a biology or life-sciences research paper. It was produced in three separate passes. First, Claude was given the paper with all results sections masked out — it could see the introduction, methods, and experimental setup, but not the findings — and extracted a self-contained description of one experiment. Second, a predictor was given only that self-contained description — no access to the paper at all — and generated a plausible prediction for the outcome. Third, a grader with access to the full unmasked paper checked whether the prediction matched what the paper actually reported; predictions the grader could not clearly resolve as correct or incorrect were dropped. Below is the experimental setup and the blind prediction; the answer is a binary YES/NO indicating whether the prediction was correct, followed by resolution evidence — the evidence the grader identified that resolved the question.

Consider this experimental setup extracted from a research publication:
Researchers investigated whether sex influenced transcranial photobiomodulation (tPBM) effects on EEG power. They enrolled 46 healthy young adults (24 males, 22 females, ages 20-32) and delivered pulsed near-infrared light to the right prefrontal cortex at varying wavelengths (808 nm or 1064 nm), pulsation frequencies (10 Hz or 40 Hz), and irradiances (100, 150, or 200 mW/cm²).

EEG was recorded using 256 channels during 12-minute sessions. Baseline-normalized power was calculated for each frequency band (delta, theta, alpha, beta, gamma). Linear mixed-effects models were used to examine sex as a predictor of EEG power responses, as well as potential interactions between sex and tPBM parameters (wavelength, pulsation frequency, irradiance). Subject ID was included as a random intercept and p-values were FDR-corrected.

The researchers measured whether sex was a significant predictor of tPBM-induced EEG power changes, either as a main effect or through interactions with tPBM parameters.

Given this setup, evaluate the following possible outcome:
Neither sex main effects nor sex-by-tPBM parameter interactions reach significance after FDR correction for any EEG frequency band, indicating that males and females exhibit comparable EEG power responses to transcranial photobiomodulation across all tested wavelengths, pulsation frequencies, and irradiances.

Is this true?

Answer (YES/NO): NO